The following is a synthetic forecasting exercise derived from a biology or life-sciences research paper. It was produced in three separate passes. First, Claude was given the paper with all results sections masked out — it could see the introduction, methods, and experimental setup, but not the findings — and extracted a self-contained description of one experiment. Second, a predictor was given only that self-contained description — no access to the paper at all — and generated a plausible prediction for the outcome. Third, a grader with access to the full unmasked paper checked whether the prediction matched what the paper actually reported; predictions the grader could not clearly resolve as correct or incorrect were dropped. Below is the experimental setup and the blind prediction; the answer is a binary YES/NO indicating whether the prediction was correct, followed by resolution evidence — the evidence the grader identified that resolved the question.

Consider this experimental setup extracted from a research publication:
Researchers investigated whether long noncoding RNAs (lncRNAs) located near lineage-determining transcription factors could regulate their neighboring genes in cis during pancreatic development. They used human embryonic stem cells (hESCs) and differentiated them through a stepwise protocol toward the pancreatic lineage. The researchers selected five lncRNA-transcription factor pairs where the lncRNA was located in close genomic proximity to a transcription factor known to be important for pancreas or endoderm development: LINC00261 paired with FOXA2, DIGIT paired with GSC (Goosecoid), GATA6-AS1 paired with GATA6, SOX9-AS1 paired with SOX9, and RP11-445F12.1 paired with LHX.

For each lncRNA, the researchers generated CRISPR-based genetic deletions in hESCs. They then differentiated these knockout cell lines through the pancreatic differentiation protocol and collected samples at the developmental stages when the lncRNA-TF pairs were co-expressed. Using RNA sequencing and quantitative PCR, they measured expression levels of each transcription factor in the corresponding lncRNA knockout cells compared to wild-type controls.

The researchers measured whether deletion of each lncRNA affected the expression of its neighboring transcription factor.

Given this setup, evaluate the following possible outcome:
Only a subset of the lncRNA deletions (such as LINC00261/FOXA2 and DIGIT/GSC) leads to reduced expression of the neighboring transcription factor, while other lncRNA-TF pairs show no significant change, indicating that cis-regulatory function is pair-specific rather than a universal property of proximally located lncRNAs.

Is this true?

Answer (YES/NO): NO